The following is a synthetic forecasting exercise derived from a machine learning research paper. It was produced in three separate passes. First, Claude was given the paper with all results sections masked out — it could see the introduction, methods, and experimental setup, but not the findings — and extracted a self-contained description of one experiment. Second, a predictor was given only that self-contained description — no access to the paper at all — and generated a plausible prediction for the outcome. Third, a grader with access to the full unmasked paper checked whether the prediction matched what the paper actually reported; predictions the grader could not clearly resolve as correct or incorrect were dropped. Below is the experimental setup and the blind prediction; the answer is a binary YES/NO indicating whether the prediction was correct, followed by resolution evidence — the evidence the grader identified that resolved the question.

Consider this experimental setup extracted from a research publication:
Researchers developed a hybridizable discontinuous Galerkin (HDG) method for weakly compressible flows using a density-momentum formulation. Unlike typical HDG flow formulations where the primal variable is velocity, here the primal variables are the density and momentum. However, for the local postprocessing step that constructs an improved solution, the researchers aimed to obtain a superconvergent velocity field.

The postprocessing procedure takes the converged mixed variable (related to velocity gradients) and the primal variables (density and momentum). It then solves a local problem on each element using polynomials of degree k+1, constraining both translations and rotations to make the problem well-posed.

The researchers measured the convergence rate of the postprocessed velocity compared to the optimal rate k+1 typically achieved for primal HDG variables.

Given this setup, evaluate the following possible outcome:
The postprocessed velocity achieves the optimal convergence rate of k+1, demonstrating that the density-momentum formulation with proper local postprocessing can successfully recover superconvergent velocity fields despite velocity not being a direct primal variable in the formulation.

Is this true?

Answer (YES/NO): NO